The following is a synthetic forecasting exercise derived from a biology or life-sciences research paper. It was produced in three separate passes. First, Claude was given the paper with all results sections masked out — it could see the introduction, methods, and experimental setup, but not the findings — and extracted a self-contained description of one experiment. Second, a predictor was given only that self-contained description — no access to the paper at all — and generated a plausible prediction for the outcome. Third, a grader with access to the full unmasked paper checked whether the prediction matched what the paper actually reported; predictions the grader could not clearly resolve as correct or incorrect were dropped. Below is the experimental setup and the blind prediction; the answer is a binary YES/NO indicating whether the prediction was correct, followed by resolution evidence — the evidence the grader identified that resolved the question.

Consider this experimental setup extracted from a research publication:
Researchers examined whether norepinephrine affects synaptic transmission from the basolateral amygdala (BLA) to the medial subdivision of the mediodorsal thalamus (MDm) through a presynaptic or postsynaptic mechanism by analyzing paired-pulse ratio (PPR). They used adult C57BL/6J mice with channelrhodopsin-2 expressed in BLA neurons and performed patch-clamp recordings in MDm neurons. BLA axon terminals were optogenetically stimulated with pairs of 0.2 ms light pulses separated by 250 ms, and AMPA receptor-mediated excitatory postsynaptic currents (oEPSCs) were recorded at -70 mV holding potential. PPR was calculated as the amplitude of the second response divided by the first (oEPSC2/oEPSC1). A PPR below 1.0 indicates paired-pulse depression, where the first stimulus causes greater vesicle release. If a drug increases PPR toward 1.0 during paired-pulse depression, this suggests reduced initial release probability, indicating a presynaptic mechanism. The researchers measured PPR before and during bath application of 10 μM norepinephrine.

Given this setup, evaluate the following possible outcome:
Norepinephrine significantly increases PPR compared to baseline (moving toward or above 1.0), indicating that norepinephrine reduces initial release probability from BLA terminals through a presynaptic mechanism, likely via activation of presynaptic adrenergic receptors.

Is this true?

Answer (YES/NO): YES